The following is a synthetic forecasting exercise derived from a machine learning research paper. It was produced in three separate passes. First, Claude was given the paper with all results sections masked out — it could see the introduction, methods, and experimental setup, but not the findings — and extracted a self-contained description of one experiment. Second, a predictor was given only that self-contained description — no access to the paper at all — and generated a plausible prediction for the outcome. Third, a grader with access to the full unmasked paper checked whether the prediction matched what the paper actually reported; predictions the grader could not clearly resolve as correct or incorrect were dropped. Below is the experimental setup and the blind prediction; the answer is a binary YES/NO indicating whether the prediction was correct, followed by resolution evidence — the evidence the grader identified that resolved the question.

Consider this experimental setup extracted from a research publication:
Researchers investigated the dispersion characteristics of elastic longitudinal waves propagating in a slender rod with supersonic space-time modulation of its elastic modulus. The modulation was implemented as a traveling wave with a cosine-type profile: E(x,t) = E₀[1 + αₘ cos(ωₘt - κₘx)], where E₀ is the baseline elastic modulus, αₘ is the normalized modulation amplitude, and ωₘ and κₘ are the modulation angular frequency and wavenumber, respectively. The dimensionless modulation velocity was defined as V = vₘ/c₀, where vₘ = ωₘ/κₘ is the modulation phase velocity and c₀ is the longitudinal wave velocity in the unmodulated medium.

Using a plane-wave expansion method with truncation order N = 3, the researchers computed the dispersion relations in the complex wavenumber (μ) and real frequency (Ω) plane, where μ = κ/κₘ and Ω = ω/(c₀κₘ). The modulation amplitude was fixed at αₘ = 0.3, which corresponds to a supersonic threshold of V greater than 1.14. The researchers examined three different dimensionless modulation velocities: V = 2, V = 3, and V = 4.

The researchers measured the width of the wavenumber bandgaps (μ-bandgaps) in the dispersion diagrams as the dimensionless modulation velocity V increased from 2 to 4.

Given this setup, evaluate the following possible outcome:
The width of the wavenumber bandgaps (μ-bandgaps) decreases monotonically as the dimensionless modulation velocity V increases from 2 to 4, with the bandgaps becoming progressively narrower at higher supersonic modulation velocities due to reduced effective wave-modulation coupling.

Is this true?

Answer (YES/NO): NO